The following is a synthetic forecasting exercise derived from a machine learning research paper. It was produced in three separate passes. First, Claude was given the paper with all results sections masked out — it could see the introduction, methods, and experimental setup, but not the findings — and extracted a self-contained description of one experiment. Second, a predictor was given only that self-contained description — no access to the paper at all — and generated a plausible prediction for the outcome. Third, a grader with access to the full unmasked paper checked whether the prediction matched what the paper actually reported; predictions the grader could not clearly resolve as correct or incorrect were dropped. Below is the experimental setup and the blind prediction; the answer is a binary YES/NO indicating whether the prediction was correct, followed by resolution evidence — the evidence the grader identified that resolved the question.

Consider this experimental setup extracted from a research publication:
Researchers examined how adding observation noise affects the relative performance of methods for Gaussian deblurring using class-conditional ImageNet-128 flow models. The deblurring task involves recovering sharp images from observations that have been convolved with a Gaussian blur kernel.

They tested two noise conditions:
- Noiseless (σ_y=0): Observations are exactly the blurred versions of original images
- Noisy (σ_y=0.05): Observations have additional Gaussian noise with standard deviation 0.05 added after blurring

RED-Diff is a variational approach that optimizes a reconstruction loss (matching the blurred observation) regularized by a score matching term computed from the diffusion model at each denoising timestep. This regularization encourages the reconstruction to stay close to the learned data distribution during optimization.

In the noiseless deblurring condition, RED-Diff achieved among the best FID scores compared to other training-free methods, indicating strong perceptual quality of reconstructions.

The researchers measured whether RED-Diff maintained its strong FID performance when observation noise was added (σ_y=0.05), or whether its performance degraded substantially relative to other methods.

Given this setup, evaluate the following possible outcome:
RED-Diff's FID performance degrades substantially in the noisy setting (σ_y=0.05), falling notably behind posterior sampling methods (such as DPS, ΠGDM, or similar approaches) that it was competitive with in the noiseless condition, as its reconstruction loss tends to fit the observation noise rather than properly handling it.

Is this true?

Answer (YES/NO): NO